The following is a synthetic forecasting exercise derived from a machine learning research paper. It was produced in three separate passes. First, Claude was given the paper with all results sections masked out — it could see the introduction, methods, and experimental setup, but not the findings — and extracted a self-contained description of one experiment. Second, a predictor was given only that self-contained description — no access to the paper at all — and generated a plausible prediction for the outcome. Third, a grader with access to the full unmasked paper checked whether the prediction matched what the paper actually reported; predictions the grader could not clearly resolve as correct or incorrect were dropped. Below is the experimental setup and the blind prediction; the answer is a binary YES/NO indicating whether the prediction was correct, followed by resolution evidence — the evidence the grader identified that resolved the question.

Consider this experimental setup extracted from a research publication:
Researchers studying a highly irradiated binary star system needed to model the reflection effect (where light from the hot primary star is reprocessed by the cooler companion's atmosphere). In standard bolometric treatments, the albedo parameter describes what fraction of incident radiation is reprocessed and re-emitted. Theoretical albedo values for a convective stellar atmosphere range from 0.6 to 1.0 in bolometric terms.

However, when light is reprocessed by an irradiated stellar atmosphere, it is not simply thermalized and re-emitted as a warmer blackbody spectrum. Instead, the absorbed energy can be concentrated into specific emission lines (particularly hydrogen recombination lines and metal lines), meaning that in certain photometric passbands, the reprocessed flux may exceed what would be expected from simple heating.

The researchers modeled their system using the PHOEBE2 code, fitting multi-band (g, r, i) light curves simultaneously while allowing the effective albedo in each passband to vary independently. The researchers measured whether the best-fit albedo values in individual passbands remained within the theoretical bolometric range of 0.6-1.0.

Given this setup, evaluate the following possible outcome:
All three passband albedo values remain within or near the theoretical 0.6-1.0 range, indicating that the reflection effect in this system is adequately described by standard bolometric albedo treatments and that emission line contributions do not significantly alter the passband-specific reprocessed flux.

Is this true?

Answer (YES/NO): NO